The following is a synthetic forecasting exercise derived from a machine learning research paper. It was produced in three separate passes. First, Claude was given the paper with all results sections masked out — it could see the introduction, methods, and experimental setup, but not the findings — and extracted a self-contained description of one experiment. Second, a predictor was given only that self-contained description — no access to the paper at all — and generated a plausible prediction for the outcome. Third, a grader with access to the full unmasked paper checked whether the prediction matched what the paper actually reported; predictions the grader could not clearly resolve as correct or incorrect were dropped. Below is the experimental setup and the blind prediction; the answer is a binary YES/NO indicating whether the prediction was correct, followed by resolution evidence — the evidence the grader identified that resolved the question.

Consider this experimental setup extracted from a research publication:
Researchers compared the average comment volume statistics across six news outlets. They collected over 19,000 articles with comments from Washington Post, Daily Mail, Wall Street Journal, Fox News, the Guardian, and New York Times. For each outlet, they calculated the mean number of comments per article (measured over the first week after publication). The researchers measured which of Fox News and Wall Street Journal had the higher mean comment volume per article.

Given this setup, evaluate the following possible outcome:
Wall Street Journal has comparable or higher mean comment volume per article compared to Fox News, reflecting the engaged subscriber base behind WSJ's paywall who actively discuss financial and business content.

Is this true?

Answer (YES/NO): NO